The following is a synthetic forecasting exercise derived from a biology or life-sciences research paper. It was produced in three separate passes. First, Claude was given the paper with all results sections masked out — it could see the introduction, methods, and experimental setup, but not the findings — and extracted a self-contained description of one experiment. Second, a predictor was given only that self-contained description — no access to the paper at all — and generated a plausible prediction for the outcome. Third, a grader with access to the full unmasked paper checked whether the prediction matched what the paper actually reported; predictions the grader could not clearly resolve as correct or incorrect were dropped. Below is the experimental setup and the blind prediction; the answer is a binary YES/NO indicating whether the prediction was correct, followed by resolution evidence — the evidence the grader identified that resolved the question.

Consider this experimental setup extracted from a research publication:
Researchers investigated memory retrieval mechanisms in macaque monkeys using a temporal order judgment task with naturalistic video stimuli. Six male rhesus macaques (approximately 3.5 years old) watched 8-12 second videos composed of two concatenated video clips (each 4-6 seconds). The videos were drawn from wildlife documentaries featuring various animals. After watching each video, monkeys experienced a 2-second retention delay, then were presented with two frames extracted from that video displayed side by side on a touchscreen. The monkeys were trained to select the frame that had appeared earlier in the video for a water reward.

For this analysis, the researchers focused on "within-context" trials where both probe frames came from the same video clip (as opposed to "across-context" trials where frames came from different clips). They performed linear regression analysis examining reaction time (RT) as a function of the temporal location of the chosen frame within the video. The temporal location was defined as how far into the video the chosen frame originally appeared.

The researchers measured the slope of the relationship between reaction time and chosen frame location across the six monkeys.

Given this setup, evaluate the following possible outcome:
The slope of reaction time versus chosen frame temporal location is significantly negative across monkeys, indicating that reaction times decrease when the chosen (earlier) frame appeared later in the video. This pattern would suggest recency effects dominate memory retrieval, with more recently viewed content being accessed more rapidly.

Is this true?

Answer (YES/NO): NO